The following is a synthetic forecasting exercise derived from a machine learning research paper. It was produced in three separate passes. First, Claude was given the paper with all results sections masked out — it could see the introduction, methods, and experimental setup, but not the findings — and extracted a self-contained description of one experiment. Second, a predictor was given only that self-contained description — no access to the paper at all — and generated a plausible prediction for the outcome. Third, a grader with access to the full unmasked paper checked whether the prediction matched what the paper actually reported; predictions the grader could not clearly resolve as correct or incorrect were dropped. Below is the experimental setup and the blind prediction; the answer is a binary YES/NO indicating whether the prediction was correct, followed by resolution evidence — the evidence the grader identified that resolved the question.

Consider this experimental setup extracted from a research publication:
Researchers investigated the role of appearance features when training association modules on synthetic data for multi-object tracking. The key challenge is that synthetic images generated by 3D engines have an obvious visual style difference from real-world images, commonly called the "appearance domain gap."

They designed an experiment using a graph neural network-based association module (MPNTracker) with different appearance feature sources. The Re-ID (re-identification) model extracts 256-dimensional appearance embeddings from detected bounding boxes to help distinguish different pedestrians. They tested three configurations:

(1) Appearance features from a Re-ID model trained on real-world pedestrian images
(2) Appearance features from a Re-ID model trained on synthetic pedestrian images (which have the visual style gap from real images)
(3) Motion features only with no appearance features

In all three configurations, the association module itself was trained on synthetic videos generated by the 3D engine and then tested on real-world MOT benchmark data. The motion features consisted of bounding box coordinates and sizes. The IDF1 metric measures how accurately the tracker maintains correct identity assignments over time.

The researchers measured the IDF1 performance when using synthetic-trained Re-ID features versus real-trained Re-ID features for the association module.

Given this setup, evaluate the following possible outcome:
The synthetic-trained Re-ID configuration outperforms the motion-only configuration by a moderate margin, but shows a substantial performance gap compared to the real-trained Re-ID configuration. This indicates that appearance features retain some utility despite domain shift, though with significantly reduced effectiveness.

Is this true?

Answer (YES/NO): NO